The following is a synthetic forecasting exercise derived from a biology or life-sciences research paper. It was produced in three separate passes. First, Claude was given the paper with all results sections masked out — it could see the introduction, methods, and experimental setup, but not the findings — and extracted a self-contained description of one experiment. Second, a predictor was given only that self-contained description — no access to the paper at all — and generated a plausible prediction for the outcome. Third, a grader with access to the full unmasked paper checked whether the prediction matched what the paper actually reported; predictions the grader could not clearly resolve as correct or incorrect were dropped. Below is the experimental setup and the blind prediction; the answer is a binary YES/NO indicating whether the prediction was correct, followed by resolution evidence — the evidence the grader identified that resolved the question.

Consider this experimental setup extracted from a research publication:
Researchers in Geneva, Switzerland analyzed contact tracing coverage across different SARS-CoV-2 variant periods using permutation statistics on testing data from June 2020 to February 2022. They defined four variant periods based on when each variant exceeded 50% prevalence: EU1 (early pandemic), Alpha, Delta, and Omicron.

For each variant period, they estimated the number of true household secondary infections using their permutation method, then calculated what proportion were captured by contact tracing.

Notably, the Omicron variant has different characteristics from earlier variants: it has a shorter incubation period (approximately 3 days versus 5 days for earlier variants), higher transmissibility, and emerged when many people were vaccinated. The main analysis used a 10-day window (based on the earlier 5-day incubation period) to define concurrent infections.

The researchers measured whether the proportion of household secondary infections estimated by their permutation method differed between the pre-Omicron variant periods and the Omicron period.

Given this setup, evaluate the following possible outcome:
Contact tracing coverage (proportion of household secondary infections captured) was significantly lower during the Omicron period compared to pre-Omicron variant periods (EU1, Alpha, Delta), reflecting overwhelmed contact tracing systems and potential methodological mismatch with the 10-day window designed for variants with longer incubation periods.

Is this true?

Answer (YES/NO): NO